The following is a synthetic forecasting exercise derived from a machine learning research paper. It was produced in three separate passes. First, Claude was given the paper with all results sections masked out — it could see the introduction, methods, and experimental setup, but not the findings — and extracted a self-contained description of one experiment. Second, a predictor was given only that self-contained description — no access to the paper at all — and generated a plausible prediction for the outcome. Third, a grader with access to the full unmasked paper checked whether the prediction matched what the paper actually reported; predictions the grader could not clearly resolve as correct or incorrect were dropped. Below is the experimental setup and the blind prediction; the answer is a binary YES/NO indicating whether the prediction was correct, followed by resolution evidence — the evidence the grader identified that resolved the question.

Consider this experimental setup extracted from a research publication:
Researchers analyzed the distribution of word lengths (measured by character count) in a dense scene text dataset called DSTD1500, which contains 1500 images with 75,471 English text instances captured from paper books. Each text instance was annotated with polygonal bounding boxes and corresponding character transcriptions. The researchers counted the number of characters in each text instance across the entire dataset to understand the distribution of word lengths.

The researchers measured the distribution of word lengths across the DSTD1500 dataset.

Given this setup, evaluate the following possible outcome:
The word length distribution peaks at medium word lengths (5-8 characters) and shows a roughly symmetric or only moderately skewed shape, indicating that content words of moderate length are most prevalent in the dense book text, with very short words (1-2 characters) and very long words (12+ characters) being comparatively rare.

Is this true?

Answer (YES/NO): NO